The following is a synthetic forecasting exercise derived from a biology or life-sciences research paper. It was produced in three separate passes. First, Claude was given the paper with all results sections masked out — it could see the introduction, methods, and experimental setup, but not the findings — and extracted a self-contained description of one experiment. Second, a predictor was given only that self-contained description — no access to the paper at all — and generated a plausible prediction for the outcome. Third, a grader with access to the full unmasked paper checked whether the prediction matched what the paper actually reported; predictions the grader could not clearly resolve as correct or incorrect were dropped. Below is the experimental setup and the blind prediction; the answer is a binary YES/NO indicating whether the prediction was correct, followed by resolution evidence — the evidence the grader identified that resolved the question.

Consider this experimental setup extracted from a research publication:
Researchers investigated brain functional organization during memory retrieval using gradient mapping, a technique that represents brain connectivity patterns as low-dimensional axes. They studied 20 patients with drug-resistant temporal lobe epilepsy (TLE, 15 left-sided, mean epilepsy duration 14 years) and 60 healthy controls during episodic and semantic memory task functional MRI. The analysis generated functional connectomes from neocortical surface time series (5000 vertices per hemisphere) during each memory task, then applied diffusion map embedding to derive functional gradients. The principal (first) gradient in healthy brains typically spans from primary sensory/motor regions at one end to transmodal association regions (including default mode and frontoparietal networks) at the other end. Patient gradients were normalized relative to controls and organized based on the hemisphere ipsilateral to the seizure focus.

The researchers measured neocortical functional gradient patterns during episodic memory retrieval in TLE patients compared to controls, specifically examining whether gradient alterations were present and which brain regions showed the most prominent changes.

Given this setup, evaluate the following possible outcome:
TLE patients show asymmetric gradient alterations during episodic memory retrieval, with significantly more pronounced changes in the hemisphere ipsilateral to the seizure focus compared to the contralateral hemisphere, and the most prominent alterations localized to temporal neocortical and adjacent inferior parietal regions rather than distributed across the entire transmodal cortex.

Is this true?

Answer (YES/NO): NO